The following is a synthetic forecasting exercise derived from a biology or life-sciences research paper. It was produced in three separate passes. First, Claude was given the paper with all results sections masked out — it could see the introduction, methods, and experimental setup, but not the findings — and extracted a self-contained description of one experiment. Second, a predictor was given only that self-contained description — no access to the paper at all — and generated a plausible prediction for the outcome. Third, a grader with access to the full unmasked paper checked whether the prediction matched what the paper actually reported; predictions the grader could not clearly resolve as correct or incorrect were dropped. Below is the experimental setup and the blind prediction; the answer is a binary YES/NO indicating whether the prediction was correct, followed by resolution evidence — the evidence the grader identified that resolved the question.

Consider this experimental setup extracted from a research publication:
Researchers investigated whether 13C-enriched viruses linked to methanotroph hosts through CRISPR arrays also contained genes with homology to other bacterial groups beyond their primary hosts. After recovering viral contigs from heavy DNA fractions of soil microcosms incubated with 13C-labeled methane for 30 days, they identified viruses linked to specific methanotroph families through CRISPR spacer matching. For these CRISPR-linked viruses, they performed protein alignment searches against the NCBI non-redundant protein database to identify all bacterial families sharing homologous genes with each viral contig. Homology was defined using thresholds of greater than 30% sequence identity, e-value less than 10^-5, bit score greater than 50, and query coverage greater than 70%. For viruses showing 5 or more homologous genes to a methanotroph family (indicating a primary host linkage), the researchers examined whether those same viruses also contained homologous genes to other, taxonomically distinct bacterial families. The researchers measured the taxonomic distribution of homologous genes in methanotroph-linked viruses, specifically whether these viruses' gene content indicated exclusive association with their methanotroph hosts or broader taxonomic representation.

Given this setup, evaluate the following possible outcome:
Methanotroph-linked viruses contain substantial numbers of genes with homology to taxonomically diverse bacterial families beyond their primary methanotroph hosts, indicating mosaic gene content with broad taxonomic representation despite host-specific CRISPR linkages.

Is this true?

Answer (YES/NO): YES